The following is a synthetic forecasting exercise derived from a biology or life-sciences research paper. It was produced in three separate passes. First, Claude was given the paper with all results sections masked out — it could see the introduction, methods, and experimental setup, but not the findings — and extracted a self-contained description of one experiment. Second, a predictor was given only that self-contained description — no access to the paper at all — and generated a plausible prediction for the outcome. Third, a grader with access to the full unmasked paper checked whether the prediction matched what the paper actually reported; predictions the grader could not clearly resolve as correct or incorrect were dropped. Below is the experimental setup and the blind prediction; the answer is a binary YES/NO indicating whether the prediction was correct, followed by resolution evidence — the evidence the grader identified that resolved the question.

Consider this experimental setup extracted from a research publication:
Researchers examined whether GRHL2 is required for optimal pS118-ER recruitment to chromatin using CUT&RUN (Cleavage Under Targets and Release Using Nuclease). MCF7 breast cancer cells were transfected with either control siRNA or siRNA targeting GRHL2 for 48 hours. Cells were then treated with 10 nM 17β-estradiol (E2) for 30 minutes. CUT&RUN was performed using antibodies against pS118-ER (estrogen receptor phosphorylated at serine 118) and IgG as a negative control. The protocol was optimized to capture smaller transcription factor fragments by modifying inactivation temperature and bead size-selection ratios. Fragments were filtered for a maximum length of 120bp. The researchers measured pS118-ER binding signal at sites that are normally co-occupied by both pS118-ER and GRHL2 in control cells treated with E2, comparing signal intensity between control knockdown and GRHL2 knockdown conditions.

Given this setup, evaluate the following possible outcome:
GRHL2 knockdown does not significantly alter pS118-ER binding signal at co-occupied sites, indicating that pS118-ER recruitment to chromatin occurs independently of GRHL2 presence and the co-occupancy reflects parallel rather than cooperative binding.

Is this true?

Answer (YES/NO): NO